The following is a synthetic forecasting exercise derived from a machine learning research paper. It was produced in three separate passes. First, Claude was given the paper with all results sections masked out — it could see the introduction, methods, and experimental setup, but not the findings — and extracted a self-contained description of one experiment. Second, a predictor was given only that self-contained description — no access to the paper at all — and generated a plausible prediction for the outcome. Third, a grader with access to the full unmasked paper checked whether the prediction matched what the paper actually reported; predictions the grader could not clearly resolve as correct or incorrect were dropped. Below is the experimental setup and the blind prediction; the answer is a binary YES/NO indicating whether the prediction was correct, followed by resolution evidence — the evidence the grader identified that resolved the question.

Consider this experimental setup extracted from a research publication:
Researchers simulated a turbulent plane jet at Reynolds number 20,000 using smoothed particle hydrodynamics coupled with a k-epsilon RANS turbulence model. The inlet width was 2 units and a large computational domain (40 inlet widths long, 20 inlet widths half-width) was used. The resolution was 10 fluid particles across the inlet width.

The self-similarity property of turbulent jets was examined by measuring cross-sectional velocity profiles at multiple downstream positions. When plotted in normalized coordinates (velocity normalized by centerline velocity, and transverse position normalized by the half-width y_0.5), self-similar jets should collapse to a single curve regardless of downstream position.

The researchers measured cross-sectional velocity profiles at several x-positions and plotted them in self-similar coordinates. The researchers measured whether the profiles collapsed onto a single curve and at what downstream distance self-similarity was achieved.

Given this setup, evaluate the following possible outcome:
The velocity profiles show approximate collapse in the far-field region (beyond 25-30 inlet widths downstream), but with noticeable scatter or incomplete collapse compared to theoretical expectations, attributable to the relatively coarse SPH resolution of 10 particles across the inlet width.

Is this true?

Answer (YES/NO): NO